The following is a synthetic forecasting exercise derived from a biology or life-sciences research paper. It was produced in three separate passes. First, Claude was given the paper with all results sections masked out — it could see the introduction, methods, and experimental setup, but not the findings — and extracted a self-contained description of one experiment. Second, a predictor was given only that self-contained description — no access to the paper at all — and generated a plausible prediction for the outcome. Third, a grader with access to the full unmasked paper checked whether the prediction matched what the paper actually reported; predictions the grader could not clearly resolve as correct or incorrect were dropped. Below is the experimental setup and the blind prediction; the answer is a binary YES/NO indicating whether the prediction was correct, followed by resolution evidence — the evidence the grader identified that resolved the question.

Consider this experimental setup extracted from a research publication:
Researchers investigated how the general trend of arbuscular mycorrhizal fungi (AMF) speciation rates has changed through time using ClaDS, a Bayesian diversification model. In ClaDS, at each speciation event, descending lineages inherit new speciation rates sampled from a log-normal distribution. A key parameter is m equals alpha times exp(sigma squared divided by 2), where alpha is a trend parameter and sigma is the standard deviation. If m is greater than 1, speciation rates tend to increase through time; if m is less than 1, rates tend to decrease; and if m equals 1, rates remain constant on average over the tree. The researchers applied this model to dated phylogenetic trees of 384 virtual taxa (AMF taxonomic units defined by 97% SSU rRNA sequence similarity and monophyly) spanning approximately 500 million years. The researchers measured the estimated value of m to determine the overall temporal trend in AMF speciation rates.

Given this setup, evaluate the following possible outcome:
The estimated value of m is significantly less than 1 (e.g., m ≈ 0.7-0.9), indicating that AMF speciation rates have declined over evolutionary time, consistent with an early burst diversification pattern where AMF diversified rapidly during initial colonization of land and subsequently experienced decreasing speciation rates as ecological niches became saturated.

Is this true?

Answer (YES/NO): NO